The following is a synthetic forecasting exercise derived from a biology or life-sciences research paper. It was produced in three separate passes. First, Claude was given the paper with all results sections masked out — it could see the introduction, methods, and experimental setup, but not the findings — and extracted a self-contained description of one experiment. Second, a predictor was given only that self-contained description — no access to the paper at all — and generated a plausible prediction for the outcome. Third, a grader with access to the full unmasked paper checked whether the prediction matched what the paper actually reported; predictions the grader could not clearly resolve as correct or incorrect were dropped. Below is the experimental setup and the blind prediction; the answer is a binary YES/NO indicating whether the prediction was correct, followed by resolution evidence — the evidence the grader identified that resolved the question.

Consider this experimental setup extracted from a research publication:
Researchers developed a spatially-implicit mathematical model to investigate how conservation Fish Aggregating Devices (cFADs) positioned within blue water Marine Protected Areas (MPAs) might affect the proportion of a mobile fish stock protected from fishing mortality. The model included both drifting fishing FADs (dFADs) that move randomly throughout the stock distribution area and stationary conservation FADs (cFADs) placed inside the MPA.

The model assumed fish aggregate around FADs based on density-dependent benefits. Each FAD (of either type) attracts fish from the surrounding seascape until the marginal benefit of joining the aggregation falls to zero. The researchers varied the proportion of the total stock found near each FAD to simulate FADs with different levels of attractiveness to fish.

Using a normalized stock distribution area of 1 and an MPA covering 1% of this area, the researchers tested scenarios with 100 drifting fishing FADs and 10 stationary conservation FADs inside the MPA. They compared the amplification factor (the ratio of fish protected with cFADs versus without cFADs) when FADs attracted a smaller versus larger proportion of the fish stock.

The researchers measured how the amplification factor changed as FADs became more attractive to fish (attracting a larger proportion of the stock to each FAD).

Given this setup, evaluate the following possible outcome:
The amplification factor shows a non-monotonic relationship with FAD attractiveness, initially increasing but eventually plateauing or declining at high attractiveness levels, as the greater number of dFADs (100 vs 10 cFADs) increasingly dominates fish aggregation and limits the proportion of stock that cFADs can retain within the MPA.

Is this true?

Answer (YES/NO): NO